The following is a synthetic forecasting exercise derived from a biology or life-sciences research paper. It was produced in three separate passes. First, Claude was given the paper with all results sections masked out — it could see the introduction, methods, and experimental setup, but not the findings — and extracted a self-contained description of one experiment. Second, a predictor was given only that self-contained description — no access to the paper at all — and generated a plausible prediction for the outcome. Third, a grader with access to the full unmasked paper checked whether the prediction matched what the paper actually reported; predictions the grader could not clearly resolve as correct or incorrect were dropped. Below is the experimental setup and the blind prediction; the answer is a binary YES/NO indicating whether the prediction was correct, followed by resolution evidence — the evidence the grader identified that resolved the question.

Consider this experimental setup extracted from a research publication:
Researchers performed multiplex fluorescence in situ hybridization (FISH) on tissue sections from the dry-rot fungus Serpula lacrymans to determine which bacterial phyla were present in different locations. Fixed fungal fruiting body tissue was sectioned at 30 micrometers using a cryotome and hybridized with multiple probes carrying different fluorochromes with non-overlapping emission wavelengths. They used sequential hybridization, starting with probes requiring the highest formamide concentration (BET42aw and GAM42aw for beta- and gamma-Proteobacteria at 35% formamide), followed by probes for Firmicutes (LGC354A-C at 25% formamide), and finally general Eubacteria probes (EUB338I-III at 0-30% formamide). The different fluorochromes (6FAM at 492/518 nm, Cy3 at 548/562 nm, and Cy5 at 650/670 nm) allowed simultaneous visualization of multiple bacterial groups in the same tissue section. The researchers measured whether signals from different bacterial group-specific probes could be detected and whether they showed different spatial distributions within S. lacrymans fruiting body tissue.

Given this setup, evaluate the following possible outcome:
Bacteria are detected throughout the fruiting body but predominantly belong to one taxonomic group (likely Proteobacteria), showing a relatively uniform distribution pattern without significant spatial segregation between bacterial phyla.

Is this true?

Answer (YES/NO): NO